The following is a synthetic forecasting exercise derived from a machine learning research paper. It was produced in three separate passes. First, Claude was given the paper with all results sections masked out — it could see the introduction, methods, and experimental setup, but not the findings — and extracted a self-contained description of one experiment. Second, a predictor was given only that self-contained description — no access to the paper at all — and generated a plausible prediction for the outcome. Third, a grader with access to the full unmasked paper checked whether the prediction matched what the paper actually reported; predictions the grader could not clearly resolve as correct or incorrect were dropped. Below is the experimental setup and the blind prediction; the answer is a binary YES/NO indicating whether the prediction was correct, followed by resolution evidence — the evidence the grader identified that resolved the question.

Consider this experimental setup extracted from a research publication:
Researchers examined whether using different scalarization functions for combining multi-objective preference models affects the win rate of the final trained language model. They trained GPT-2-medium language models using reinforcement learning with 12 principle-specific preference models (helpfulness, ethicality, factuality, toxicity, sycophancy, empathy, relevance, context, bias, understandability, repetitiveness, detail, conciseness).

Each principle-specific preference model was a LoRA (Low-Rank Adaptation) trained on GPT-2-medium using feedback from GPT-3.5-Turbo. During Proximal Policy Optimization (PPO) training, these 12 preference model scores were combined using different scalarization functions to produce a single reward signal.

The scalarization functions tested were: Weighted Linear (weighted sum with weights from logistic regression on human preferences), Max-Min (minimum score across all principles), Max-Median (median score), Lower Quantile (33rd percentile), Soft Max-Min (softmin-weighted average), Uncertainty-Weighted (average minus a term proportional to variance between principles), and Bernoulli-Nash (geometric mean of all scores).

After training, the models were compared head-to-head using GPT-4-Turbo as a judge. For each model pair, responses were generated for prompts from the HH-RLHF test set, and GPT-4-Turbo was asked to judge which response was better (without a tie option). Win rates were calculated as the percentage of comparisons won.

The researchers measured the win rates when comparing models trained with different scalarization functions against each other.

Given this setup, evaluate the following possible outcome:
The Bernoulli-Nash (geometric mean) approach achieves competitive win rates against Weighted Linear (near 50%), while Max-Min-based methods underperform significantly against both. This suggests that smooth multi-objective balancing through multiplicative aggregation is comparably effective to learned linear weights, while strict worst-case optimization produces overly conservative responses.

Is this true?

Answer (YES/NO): NO